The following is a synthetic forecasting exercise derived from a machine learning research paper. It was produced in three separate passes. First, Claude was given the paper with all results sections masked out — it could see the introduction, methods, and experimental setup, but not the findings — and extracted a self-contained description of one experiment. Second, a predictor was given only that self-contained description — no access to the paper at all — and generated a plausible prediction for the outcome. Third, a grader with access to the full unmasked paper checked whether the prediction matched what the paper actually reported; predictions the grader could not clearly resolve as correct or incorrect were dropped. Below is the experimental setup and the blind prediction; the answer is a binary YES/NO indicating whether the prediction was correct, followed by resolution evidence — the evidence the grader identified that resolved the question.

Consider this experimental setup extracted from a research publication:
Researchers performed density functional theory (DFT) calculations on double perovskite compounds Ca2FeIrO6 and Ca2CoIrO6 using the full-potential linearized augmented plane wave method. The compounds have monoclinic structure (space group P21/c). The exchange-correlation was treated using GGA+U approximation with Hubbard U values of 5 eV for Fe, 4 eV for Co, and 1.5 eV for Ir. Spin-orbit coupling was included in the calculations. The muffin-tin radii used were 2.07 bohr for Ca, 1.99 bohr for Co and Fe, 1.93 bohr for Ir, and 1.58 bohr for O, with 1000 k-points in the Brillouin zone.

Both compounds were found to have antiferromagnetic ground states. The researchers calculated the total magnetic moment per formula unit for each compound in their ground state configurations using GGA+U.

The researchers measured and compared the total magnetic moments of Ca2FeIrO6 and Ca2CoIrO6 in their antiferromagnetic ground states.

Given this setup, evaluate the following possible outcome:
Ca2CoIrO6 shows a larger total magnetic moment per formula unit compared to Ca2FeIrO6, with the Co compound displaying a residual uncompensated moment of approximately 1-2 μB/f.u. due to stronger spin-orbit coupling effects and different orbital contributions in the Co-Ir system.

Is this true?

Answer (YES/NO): NO